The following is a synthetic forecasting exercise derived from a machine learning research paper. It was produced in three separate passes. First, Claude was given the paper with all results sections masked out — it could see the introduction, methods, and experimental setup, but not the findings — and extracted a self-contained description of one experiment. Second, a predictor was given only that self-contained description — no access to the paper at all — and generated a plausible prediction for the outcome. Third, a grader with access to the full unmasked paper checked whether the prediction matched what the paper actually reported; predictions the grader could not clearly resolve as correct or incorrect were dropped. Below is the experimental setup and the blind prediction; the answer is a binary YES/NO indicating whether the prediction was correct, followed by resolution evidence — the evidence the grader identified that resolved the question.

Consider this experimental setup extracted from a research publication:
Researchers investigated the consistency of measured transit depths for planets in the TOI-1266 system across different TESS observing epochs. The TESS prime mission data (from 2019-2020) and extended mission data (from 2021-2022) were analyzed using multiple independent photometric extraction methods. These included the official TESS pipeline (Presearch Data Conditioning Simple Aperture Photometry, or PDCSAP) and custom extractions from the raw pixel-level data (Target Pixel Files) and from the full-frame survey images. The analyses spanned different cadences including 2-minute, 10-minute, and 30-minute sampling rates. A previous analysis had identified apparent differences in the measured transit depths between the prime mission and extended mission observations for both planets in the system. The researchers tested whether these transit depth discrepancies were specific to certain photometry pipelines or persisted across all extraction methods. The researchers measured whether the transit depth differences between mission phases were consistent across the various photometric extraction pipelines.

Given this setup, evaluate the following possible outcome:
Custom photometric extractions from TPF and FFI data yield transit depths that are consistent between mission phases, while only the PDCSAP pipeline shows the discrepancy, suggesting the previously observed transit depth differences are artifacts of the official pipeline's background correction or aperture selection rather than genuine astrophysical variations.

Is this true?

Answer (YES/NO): NO